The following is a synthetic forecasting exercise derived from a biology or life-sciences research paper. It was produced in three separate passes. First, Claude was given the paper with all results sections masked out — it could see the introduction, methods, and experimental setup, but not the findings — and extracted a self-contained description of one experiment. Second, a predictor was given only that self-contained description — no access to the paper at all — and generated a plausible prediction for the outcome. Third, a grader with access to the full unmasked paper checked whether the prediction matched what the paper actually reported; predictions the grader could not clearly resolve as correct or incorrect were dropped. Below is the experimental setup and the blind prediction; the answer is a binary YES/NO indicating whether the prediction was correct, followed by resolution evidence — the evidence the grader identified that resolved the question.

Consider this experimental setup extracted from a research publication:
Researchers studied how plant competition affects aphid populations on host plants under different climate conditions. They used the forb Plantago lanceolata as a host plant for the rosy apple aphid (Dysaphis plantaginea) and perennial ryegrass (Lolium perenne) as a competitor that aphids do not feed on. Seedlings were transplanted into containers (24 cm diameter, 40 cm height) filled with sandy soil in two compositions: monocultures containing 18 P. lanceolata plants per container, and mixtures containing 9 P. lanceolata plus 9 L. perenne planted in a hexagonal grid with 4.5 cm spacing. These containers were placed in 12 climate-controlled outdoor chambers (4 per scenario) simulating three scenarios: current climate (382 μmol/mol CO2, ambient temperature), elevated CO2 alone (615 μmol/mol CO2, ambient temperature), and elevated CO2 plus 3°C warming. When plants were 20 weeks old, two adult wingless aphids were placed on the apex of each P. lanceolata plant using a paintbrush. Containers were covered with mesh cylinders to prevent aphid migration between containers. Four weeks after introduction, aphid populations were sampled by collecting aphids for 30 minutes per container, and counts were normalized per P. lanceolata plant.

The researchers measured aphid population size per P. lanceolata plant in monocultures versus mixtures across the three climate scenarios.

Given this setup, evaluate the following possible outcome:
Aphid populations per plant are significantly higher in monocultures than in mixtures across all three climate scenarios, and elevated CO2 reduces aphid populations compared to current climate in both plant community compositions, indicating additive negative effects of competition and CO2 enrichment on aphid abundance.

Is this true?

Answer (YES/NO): NO